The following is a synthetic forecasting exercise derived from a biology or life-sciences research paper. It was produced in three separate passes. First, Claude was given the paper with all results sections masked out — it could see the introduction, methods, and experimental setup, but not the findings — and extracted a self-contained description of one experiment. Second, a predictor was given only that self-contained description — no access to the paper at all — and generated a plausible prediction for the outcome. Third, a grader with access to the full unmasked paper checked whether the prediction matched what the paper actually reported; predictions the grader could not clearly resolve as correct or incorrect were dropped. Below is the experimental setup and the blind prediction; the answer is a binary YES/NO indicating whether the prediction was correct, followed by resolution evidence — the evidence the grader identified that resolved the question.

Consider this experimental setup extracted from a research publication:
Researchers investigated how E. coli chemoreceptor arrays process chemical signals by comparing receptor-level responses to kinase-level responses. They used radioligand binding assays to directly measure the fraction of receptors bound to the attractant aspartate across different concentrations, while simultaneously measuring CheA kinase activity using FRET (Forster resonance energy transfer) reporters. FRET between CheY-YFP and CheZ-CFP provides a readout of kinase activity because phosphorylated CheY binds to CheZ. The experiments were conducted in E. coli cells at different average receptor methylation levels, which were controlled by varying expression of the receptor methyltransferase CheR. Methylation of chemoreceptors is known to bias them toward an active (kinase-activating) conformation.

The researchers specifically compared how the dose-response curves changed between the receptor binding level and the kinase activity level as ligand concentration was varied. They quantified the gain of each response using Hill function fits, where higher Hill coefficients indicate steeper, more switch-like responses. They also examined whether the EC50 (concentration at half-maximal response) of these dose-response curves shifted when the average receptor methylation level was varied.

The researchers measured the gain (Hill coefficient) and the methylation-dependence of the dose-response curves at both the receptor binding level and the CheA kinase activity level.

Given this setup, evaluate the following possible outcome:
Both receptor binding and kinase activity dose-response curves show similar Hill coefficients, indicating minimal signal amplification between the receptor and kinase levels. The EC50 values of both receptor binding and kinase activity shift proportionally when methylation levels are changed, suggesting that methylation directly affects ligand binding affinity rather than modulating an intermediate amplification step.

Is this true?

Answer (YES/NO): NO